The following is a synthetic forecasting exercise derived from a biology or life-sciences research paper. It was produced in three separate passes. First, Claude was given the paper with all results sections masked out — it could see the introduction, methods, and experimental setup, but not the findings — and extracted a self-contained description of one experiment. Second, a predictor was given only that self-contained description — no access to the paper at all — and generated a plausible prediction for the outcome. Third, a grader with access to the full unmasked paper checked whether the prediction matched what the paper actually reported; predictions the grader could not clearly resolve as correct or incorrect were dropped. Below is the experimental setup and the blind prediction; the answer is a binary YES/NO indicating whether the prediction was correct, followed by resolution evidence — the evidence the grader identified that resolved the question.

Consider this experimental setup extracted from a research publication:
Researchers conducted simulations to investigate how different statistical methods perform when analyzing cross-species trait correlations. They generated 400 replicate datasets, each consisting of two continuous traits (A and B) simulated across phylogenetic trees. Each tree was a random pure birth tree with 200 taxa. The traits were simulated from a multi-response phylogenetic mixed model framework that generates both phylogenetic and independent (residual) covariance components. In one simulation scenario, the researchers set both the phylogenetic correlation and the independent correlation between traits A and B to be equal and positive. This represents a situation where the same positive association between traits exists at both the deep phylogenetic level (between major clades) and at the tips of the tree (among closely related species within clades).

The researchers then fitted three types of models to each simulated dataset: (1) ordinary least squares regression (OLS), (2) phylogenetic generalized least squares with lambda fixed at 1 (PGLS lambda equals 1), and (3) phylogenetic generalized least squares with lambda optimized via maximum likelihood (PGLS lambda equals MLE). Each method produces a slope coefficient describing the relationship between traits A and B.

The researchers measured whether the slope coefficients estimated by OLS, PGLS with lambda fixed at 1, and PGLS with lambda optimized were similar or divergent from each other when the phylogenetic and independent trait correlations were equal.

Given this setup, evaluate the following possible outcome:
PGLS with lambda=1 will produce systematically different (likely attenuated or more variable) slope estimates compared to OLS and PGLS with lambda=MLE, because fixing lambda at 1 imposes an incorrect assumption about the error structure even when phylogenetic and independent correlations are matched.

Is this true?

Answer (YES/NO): NO